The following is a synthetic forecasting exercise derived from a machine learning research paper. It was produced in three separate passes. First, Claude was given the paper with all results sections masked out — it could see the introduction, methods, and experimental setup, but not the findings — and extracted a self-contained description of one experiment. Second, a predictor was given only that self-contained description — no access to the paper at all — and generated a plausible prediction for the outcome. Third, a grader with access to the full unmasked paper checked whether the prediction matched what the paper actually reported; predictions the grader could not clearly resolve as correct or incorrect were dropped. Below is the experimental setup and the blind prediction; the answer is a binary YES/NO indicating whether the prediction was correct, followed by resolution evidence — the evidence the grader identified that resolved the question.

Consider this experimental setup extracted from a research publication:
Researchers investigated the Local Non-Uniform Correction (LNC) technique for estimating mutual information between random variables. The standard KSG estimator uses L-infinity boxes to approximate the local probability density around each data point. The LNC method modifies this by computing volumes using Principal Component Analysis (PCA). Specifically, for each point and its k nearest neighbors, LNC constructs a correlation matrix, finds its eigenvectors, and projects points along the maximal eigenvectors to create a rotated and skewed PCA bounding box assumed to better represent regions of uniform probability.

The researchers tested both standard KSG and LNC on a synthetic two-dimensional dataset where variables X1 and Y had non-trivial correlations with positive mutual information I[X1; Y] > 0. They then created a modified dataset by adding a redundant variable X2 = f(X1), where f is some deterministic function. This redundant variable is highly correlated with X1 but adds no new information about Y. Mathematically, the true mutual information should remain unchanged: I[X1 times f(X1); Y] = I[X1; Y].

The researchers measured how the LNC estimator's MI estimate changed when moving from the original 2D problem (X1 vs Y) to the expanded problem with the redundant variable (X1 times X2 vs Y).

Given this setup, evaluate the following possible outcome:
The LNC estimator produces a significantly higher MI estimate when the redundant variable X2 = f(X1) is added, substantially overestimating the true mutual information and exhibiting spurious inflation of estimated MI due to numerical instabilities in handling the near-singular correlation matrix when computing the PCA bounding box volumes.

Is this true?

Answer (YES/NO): NO